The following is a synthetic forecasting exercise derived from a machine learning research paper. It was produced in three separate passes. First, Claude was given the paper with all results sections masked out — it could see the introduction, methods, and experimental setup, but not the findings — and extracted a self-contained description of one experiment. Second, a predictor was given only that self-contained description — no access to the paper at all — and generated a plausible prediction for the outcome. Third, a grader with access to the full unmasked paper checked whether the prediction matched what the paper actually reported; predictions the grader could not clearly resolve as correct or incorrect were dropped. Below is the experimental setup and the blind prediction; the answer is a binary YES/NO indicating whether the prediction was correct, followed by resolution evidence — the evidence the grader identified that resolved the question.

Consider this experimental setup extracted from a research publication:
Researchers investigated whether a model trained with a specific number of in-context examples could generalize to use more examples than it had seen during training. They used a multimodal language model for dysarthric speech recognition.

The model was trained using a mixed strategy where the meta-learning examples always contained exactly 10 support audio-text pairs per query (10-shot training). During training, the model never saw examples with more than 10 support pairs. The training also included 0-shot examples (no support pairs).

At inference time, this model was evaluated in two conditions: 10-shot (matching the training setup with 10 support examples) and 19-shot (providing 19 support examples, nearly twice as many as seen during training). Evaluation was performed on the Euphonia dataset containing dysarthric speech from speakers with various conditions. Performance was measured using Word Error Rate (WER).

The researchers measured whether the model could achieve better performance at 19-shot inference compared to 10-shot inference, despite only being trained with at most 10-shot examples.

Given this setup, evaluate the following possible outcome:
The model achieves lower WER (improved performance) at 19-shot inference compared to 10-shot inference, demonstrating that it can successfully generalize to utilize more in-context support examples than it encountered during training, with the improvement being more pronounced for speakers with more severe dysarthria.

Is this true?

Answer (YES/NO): NO